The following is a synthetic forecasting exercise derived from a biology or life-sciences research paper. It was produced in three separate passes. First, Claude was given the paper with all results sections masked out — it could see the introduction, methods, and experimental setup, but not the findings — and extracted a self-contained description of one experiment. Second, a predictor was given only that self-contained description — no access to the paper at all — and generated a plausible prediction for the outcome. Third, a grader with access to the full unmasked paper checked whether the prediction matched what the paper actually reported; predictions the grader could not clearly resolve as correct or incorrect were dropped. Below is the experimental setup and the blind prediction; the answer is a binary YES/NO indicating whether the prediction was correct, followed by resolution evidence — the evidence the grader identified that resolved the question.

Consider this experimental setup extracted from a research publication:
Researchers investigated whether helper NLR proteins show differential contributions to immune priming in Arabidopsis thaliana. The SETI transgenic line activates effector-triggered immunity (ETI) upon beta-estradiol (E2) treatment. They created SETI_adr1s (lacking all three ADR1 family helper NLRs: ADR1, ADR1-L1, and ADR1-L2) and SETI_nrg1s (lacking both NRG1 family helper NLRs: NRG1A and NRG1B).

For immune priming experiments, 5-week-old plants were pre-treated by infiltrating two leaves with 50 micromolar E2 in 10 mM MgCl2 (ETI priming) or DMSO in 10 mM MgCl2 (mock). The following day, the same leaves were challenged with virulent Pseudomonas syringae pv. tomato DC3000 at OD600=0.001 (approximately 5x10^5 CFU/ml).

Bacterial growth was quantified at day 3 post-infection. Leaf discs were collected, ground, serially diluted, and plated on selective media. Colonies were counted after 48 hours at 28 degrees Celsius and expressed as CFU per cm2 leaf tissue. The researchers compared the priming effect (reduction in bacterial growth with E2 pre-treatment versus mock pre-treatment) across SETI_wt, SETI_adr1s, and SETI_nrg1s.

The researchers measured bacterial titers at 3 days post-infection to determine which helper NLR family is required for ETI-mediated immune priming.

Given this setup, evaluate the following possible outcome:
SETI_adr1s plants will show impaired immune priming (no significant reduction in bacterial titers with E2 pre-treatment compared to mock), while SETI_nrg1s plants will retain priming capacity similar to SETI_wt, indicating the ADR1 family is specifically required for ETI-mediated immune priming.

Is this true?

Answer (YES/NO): NO